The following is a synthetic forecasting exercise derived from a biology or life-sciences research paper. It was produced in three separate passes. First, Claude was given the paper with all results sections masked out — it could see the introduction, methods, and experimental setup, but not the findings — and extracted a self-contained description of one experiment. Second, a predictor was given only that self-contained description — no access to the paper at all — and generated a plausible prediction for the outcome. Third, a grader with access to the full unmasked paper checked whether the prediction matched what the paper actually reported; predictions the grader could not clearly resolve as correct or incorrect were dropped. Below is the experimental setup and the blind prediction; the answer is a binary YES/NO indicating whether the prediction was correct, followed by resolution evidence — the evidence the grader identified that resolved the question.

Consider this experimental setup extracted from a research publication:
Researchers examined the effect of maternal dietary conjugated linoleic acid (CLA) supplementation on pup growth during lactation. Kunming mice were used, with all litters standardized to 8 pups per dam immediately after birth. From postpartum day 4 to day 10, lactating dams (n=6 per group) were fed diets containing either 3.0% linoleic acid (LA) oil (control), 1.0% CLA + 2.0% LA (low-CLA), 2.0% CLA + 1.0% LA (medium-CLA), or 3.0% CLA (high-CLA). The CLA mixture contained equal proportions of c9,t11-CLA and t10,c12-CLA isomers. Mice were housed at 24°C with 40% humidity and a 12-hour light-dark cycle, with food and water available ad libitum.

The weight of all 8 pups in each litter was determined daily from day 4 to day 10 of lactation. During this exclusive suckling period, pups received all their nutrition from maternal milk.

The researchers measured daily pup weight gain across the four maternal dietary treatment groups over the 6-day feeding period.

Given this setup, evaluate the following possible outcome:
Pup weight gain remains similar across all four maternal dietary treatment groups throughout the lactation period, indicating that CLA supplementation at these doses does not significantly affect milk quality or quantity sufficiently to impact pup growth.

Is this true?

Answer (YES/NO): NO